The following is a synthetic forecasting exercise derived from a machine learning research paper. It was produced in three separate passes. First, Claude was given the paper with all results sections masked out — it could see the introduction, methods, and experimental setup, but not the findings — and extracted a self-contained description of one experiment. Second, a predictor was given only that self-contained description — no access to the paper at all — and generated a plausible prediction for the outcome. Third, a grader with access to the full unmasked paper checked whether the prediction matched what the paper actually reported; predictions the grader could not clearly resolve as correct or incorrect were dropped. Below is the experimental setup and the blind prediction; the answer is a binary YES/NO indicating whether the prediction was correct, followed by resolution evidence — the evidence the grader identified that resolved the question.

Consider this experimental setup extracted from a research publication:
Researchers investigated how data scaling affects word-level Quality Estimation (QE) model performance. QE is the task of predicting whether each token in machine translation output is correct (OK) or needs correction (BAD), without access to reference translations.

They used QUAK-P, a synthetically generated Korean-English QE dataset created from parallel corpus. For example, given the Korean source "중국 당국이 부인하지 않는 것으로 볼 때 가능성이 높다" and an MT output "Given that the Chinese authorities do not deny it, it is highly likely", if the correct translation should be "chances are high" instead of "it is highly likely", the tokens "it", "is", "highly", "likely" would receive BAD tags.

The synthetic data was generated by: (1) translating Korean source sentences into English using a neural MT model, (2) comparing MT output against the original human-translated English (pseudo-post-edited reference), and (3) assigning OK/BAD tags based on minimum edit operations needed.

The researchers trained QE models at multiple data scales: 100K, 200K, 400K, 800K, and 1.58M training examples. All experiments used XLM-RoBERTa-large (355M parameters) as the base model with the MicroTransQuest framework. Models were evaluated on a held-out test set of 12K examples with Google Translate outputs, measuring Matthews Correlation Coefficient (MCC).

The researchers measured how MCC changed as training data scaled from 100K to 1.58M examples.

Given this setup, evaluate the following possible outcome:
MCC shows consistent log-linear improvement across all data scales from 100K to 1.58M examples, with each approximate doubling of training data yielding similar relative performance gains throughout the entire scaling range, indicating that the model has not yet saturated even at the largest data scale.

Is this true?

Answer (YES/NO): NO